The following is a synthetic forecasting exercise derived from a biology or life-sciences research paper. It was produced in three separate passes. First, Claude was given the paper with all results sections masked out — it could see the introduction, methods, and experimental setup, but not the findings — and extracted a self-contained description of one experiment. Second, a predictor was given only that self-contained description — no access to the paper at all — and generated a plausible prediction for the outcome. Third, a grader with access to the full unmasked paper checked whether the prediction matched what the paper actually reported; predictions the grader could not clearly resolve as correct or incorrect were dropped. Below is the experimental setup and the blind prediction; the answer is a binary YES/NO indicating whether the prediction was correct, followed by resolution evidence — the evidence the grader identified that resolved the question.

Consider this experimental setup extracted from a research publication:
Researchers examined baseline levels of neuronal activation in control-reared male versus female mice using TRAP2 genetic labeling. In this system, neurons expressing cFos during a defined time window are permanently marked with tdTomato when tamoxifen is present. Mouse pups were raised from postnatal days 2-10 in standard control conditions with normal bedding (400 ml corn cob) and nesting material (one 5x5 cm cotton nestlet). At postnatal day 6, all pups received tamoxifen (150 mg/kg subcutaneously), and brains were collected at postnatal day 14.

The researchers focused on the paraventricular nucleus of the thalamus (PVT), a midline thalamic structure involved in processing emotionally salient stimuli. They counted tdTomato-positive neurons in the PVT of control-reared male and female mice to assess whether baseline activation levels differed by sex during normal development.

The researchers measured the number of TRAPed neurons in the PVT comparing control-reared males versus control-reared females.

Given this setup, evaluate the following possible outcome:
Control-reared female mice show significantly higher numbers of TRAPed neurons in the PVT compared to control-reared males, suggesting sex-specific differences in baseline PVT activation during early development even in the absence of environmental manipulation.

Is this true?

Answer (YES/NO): YES